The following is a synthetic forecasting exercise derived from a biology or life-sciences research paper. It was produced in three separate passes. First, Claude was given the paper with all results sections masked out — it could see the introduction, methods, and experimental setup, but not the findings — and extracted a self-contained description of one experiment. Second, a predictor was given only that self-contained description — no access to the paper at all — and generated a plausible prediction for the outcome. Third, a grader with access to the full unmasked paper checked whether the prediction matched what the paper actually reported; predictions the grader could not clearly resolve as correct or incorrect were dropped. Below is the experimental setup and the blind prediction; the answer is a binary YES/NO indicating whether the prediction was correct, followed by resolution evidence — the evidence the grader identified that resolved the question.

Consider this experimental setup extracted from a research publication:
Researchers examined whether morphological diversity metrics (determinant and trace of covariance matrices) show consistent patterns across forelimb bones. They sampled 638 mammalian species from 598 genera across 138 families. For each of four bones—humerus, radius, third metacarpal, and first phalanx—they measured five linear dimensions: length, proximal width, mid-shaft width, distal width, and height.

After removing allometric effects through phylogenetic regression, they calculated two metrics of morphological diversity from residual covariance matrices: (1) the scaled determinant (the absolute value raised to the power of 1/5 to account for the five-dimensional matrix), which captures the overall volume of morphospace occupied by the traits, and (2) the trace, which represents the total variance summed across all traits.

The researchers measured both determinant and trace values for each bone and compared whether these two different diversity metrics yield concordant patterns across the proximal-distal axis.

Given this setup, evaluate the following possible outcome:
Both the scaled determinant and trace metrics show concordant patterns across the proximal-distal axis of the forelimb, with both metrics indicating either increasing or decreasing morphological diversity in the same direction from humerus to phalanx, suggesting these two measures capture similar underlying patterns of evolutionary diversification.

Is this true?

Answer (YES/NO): YES